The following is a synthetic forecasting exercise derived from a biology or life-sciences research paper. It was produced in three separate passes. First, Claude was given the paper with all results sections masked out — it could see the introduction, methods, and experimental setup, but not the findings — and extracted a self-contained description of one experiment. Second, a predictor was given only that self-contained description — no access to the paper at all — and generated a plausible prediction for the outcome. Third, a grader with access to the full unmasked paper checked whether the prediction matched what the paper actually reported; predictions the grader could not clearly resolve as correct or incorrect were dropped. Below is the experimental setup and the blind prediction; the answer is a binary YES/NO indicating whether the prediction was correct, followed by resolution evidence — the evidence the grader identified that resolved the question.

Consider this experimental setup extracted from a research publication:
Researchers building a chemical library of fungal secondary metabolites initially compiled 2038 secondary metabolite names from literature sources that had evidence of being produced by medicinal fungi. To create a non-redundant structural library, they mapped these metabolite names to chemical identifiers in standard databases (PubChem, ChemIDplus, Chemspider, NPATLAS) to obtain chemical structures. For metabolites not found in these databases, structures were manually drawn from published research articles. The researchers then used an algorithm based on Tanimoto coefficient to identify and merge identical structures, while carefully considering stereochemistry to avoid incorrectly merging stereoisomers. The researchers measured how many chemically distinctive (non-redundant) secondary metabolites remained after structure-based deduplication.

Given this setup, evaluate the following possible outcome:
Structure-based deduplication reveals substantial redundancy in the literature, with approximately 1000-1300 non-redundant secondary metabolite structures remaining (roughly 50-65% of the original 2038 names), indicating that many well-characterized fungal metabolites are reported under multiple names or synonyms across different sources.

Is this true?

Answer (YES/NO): NO